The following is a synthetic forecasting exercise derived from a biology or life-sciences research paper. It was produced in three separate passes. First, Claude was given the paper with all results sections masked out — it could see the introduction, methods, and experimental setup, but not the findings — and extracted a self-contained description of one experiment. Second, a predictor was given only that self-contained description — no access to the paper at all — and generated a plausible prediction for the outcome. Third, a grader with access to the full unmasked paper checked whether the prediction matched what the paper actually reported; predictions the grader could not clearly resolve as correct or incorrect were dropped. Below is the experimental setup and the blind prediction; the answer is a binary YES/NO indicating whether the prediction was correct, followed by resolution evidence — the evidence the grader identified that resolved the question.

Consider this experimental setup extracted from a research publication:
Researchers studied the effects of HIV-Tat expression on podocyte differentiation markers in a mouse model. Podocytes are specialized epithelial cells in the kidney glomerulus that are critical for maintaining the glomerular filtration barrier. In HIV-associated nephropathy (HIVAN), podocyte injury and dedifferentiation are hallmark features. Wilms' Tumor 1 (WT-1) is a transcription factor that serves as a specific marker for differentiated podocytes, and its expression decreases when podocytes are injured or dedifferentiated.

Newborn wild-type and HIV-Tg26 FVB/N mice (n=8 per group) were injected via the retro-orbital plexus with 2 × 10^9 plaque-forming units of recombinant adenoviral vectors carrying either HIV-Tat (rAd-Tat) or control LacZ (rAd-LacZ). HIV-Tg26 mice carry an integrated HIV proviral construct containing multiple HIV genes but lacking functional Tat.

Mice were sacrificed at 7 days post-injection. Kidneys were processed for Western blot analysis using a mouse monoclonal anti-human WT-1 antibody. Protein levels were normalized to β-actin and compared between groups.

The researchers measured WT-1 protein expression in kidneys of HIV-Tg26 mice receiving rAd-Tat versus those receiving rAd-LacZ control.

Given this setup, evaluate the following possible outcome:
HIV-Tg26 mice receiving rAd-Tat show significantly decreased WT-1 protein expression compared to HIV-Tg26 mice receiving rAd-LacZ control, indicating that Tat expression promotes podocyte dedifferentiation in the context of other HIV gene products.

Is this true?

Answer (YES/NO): NO